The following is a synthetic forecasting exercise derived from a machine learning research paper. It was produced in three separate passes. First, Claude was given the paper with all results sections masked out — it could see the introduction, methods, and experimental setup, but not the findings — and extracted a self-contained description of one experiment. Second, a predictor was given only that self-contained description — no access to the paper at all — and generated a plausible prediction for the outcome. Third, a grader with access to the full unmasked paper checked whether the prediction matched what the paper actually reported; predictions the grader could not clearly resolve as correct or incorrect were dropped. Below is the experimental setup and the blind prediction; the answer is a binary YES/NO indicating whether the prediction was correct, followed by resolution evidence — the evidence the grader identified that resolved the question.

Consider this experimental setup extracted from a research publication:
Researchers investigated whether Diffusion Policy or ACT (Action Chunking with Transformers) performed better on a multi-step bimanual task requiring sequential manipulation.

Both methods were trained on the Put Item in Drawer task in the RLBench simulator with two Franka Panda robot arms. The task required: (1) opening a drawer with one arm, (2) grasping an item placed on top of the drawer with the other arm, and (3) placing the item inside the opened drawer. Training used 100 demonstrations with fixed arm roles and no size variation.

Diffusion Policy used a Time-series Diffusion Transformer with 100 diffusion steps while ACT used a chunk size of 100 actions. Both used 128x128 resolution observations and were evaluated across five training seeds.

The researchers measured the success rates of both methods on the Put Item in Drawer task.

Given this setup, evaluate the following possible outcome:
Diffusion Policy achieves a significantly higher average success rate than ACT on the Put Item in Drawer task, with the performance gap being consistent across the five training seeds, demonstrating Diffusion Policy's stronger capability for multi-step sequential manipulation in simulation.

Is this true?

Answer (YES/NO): NO